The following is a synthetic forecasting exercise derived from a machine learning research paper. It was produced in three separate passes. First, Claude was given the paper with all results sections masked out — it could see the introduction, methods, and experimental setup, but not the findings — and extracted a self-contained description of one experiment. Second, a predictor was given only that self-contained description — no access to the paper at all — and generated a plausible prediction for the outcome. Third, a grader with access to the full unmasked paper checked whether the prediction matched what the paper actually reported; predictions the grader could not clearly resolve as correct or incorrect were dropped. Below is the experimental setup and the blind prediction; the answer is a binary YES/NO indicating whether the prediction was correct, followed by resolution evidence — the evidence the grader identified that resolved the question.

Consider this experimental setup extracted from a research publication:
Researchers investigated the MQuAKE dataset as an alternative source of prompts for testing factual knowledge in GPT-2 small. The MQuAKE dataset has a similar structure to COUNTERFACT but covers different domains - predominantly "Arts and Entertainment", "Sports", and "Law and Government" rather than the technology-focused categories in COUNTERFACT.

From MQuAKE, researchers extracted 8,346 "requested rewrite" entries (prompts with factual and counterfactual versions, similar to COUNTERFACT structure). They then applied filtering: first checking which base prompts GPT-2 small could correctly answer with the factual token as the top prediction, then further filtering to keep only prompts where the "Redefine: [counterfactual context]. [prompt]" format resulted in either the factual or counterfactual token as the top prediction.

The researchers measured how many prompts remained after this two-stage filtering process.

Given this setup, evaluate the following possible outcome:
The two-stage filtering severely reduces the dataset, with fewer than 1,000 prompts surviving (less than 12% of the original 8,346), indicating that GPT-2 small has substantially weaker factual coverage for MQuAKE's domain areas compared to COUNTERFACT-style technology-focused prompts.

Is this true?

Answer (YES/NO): YES